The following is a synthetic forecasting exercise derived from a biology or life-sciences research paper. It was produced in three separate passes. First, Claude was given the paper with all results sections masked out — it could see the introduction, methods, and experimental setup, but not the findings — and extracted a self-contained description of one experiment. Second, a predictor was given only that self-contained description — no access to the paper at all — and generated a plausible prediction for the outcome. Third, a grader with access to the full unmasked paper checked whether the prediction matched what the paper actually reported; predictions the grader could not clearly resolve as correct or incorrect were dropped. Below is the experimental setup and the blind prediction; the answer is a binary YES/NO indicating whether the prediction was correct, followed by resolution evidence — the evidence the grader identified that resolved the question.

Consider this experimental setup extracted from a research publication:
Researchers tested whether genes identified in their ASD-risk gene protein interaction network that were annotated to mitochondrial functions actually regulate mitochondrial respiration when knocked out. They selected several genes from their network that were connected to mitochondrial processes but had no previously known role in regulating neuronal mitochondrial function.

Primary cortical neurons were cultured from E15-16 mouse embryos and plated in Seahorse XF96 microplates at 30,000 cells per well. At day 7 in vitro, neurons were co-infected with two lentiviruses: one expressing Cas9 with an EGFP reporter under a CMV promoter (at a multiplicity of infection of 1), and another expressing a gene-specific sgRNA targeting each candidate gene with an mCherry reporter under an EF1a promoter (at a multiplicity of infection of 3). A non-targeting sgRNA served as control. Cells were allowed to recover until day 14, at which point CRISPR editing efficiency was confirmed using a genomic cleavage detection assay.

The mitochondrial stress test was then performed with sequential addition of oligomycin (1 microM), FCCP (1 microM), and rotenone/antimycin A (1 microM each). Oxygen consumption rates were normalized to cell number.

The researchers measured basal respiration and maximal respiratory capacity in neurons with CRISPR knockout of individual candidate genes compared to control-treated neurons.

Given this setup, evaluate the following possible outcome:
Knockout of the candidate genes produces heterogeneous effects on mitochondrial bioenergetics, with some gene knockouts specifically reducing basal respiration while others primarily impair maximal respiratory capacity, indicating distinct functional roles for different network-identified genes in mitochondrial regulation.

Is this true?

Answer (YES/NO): NO